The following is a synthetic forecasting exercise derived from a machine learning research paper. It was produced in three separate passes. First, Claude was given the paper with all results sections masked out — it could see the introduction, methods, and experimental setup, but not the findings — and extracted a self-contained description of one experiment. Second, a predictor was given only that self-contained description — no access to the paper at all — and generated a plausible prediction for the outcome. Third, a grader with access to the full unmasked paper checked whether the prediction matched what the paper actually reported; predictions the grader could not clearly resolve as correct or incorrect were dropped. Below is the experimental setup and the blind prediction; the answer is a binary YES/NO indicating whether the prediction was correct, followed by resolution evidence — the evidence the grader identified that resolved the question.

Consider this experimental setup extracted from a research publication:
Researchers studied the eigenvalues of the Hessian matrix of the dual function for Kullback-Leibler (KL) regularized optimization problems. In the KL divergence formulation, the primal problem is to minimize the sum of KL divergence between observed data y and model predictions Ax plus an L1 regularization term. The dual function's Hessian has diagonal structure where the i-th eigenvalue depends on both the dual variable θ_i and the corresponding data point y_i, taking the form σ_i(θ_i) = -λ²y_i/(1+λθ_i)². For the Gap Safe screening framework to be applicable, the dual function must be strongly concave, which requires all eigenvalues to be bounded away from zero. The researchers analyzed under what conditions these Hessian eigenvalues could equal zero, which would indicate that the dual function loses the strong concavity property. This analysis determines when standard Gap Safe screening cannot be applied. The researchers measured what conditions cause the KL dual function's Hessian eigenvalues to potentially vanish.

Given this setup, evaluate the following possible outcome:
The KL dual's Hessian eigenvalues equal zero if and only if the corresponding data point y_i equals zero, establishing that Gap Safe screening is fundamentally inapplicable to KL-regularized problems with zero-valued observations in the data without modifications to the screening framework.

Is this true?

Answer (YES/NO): NO